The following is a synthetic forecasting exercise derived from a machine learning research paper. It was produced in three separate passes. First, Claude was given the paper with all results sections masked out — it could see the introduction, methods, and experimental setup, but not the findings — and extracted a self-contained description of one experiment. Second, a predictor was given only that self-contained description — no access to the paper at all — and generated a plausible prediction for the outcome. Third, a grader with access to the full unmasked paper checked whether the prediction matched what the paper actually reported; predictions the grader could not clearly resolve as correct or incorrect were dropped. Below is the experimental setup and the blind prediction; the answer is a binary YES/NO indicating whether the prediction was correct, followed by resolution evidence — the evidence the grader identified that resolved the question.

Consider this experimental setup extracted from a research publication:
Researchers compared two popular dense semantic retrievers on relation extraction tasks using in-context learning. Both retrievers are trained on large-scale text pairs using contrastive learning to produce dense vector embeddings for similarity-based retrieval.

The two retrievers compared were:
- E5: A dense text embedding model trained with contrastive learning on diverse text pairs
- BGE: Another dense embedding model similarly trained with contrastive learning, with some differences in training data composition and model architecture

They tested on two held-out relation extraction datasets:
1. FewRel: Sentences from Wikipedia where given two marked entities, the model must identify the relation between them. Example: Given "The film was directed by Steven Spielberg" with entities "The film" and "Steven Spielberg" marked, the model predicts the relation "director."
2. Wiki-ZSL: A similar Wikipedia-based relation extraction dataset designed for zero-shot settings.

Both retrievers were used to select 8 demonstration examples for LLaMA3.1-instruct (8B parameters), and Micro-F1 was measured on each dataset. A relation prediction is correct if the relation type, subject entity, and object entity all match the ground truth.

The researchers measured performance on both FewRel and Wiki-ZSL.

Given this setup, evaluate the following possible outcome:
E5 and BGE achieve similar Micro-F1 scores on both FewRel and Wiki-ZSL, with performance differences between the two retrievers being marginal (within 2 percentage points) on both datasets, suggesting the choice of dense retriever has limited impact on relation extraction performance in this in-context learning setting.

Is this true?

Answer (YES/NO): NO